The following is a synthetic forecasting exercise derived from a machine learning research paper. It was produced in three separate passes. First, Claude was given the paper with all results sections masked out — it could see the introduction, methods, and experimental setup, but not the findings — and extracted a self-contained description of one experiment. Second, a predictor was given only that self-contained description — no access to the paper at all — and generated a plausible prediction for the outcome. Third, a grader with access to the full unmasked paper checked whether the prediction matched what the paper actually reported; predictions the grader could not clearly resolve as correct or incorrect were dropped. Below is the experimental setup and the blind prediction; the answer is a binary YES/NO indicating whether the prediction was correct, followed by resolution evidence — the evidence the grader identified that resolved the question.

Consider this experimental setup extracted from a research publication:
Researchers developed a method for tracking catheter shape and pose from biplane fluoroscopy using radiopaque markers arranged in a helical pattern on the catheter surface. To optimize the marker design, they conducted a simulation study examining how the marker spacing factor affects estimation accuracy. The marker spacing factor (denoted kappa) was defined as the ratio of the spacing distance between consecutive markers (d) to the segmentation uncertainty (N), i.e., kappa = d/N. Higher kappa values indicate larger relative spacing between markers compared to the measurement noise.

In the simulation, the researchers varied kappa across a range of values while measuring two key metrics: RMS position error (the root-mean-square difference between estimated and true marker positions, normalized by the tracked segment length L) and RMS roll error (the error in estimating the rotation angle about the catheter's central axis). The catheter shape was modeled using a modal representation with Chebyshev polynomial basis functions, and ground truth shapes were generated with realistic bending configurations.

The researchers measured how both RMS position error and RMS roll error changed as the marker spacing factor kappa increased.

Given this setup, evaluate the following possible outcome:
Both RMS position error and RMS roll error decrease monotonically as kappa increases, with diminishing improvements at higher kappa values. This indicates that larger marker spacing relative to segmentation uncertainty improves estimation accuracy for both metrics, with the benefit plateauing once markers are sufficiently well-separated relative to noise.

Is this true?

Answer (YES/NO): NO